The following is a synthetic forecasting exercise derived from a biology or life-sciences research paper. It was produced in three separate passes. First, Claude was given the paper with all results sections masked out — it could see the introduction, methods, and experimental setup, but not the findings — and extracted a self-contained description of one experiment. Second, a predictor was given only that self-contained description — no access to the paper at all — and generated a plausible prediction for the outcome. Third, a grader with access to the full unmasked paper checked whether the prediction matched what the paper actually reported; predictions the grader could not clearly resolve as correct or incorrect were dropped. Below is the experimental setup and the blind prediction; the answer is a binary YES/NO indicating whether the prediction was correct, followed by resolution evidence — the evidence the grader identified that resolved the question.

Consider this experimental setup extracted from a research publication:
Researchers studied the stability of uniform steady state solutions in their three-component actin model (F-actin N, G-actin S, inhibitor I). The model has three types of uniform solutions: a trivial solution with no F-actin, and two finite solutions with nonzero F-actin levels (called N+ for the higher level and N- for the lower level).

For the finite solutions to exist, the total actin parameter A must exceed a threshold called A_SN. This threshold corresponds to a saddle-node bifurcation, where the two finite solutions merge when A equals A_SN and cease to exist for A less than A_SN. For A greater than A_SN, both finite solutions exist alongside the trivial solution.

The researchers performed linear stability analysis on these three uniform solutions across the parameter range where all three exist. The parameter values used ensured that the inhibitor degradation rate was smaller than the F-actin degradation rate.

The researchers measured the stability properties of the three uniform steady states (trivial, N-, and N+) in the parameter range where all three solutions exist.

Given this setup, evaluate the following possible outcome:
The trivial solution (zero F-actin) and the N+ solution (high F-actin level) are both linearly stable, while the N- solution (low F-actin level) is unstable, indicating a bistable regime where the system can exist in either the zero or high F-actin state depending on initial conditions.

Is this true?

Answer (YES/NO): NO